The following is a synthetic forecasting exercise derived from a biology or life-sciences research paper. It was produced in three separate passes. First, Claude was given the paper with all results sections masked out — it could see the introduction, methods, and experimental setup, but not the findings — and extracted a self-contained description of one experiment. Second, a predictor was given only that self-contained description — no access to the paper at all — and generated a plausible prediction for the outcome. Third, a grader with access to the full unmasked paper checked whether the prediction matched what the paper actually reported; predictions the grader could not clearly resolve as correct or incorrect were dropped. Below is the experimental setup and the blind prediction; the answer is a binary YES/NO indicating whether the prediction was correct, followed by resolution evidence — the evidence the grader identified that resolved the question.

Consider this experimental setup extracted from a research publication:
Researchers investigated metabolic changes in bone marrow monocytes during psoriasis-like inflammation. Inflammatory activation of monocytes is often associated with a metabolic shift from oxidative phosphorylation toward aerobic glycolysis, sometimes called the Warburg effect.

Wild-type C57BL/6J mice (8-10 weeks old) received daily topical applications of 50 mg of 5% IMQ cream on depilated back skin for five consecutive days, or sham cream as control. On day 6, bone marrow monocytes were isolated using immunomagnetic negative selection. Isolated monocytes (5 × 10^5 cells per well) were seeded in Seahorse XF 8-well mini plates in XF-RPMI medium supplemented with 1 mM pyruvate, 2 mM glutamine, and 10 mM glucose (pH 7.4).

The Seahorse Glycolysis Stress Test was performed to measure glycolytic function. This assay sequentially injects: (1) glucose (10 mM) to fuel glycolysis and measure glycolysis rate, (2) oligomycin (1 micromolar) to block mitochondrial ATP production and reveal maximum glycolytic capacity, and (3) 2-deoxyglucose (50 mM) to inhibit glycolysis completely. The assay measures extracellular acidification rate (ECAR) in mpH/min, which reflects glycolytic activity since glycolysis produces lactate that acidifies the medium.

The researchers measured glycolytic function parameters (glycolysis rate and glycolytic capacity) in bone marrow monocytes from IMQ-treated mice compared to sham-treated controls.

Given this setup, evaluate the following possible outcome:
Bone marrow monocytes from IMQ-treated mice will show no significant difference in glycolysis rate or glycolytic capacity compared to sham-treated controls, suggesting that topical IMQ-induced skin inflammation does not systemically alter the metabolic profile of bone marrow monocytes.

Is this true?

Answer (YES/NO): NO